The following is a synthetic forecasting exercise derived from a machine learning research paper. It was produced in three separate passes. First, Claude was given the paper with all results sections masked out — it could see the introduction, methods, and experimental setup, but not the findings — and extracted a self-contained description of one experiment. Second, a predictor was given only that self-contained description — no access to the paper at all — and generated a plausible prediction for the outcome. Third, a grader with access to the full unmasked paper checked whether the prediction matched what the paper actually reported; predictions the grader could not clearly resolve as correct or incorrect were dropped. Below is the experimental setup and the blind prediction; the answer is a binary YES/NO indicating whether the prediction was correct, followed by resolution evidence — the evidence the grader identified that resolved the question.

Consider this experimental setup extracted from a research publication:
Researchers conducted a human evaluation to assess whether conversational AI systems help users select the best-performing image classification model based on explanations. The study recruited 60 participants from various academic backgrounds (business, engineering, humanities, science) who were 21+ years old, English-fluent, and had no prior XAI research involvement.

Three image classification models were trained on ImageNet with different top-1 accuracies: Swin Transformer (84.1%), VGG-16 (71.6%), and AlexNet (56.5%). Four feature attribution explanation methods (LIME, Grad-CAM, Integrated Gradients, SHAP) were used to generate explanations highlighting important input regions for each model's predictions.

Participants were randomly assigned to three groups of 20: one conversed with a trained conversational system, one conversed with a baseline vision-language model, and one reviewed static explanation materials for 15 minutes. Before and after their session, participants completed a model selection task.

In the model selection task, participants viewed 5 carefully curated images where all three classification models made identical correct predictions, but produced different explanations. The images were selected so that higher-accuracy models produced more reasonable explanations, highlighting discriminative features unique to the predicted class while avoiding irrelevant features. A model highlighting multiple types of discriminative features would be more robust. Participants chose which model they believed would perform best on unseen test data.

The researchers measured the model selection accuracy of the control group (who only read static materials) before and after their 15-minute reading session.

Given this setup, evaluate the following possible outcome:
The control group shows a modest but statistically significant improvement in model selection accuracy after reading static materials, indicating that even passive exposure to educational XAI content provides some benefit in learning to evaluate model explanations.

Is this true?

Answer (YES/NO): NO